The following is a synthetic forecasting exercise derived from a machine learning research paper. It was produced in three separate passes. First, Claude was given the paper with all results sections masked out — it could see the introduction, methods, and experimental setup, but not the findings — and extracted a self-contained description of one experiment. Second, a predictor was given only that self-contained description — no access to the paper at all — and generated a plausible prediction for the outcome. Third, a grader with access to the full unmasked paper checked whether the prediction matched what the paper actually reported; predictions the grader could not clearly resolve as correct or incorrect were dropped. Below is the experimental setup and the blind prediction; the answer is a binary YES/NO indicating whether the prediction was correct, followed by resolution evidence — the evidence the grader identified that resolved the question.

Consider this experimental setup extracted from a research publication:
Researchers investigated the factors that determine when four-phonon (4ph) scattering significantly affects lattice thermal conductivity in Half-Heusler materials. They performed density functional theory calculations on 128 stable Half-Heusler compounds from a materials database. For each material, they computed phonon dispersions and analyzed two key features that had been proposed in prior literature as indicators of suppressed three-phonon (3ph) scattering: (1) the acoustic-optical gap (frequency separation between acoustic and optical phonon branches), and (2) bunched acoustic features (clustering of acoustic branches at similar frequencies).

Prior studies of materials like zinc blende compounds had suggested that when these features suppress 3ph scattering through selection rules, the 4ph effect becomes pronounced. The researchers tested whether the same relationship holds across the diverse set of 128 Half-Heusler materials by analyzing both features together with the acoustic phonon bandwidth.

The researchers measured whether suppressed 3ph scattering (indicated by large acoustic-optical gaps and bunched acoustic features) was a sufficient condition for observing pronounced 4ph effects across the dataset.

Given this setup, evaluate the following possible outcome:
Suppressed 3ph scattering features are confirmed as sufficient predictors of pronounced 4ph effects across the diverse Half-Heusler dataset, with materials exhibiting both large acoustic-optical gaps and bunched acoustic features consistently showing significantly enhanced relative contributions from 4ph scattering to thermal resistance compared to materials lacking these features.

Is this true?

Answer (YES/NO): NO